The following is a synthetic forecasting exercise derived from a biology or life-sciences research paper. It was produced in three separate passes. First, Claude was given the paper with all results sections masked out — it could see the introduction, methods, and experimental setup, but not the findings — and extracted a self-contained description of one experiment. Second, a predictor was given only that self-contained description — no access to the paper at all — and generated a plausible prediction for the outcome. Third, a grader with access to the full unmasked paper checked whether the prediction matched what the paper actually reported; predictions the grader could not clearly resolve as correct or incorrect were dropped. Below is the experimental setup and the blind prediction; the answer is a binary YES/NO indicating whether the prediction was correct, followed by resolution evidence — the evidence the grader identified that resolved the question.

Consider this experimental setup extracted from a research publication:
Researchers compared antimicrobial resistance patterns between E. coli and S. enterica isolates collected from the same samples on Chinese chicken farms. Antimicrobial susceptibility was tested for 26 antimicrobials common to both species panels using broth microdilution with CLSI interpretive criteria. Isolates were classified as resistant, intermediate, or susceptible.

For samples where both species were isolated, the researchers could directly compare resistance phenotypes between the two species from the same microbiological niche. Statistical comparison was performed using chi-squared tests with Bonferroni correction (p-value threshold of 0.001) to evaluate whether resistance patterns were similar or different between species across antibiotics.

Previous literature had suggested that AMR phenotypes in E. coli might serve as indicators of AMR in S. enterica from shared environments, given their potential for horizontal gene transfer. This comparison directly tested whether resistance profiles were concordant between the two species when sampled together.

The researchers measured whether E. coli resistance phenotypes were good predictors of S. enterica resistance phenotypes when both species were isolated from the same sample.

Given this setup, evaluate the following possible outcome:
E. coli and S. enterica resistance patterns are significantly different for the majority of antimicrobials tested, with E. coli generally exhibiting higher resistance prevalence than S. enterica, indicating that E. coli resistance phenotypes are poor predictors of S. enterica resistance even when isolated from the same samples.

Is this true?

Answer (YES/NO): NO